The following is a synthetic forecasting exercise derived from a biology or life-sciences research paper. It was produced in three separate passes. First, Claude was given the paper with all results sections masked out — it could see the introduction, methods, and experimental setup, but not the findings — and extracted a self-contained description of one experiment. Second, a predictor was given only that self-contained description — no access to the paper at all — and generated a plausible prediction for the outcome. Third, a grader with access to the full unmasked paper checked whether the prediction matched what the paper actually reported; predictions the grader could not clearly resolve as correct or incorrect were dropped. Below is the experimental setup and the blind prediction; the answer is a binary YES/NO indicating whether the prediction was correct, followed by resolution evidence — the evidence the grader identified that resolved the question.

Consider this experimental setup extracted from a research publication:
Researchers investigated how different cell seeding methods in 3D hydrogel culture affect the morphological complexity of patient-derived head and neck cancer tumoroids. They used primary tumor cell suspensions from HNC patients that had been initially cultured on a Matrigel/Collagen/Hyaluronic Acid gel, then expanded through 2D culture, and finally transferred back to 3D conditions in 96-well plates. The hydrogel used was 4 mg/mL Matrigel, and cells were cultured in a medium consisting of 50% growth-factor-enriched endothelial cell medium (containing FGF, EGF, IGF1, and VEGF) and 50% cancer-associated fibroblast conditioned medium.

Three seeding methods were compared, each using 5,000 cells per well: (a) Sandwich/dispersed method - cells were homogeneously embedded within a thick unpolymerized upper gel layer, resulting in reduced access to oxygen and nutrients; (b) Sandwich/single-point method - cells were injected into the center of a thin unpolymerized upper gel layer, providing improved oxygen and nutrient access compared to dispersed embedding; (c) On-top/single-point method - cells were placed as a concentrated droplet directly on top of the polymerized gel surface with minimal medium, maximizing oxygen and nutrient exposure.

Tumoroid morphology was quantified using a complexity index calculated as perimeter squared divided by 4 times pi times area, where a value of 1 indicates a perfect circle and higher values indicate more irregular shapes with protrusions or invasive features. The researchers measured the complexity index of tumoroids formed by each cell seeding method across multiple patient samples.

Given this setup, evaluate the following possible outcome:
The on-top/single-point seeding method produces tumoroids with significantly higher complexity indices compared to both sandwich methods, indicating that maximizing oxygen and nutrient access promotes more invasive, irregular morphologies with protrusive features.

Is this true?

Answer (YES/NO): YES